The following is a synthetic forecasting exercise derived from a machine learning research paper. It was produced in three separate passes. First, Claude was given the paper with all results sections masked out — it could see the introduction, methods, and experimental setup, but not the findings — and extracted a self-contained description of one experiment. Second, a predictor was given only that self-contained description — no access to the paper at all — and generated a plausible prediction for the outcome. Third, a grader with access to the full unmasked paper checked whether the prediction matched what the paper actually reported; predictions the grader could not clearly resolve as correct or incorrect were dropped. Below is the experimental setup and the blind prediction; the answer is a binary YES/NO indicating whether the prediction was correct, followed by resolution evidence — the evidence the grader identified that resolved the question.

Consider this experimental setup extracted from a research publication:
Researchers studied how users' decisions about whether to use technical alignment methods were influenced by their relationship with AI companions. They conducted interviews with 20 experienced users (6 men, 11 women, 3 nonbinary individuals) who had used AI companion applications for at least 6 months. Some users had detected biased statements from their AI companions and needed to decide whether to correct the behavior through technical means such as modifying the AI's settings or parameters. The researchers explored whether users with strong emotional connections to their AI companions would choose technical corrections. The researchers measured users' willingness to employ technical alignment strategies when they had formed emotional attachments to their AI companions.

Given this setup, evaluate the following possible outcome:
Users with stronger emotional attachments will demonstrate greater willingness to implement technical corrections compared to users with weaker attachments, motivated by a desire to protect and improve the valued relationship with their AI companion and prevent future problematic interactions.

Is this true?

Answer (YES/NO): NO